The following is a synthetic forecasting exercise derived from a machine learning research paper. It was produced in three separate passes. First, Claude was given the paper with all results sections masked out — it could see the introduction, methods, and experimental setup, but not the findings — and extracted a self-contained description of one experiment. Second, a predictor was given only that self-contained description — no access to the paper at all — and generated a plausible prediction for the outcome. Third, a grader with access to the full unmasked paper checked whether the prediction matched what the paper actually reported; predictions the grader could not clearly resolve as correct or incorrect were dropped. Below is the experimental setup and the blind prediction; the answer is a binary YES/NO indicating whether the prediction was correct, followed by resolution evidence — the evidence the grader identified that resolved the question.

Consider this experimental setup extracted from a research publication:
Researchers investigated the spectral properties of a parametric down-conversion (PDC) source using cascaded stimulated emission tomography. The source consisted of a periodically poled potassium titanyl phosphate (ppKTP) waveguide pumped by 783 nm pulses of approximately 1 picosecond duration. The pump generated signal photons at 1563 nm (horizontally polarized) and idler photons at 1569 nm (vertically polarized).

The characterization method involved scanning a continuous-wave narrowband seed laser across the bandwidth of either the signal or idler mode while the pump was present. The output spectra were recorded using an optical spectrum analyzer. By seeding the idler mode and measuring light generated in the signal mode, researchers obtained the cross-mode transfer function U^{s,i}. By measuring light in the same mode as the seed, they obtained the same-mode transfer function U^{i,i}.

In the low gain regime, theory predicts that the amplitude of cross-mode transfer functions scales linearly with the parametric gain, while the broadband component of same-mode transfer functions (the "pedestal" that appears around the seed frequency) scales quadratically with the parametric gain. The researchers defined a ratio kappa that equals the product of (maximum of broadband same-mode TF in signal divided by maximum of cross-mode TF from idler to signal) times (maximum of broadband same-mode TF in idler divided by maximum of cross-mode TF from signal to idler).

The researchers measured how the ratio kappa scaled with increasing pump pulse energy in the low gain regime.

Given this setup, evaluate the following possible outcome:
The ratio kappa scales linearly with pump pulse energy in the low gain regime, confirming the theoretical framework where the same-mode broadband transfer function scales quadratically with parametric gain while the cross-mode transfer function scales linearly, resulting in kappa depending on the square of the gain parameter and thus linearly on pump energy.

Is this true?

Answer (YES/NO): NO